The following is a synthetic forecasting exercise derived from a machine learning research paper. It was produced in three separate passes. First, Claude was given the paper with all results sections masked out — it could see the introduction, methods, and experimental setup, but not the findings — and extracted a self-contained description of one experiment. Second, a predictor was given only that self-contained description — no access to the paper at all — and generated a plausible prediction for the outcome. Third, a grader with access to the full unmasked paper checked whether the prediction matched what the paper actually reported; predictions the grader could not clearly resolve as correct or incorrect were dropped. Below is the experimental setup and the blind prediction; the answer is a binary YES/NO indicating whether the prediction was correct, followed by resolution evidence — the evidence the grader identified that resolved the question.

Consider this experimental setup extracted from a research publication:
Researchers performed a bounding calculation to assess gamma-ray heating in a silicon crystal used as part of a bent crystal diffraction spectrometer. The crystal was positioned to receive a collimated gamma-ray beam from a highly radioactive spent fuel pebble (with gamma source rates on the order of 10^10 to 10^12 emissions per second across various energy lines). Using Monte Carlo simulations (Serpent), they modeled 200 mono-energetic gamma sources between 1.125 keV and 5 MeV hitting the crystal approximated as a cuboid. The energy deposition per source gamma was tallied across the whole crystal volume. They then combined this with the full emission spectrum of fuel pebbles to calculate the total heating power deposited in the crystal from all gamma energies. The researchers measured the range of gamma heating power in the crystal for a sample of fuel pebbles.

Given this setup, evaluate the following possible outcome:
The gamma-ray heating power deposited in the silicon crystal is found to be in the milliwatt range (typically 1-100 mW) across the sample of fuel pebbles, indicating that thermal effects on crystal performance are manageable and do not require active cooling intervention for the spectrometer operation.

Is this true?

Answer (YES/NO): NO